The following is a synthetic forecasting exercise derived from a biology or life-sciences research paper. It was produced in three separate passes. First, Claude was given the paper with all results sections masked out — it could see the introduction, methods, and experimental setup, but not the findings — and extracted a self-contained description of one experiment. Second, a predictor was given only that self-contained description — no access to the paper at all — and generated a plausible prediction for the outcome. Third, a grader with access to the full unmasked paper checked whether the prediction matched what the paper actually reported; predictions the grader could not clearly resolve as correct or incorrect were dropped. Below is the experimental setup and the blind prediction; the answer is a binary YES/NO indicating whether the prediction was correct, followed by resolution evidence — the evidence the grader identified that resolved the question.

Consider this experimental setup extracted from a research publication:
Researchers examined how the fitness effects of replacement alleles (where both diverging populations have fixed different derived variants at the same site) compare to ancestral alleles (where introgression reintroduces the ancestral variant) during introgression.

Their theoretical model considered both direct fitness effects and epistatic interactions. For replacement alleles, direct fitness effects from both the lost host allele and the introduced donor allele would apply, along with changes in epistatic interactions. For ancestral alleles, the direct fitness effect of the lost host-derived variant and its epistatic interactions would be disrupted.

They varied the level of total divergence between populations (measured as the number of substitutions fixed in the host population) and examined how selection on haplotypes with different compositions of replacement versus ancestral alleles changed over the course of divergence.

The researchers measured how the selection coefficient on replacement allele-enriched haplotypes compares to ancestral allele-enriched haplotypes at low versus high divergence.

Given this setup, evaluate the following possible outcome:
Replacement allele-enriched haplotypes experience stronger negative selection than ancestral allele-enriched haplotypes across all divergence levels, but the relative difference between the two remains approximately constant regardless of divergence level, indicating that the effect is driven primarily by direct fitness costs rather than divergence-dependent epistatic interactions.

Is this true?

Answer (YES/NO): NO